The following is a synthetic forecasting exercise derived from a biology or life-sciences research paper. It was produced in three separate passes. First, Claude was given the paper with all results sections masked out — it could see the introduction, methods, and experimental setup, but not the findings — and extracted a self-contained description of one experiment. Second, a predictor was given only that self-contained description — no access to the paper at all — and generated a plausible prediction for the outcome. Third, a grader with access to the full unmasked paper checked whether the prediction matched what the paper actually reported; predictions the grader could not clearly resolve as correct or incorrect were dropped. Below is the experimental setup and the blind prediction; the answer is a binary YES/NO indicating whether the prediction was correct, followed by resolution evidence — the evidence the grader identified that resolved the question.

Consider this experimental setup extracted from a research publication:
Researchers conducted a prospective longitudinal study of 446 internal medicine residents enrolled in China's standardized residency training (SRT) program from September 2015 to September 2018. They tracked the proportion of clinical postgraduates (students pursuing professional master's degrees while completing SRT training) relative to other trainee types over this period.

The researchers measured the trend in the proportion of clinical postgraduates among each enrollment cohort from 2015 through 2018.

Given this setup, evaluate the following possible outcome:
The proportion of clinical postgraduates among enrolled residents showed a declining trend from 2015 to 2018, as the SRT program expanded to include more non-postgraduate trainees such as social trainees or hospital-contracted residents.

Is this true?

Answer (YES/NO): NO